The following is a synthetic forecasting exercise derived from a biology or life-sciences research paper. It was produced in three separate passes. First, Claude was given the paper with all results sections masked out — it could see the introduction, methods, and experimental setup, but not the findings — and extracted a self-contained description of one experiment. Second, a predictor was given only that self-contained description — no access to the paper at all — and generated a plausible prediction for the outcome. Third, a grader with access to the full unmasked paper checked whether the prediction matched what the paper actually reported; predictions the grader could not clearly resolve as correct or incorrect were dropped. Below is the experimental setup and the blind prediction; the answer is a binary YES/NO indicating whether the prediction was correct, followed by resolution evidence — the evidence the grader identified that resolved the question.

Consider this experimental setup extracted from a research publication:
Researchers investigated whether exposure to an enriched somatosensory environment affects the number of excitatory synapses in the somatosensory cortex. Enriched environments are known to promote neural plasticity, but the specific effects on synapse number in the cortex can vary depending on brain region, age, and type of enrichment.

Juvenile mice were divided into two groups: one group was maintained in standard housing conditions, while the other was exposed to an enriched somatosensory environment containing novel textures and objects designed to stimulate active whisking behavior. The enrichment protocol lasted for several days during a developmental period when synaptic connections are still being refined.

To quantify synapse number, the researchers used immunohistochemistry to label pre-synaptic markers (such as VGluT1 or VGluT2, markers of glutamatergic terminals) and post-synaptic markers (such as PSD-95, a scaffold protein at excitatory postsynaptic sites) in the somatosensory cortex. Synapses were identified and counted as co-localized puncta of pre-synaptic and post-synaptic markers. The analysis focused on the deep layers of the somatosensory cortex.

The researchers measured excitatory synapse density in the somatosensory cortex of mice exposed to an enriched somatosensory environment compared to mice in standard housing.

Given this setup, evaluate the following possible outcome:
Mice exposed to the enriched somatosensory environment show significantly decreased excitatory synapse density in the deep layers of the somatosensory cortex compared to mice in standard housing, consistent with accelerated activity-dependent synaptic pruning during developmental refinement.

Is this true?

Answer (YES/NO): NO